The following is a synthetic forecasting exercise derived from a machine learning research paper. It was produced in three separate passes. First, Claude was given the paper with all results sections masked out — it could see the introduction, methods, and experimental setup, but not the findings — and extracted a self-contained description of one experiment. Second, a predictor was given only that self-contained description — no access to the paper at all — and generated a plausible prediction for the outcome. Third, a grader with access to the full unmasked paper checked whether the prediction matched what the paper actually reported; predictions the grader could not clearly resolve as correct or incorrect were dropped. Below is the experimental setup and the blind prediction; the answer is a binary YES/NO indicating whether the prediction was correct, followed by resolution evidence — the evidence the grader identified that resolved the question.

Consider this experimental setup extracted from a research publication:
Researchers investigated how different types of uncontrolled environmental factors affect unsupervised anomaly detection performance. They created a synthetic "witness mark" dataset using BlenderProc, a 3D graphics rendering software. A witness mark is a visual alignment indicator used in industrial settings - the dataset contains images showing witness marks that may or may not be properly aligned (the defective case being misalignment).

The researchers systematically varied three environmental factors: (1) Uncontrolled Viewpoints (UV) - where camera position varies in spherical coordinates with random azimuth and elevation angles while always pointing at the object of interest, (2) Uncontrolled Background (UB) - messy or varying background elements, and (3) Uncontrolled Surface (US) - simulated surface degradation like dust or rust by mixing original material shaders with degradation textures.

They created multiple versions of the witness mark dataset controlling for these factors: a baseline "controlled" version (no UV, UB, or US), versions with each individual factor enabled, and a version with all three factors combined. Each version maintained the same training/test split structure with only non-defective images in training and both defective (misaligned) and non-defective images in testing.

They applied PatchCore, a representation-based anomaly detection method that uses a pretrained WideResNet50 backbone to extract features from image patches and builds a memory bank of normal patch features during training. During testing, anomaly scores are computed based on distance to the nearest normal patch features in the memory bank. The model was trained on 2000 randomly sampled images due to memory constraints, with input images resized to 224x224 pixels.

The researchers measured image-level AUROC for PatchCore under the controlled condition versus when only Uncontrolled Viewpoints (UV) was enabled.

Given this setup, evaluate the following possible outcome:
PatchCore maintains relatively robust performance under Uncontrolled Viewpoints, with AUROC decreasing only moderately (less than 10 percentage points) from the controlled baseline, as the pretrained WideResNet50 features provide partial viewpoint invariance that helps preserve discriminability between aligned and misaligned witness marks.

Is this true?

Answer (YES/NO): YES